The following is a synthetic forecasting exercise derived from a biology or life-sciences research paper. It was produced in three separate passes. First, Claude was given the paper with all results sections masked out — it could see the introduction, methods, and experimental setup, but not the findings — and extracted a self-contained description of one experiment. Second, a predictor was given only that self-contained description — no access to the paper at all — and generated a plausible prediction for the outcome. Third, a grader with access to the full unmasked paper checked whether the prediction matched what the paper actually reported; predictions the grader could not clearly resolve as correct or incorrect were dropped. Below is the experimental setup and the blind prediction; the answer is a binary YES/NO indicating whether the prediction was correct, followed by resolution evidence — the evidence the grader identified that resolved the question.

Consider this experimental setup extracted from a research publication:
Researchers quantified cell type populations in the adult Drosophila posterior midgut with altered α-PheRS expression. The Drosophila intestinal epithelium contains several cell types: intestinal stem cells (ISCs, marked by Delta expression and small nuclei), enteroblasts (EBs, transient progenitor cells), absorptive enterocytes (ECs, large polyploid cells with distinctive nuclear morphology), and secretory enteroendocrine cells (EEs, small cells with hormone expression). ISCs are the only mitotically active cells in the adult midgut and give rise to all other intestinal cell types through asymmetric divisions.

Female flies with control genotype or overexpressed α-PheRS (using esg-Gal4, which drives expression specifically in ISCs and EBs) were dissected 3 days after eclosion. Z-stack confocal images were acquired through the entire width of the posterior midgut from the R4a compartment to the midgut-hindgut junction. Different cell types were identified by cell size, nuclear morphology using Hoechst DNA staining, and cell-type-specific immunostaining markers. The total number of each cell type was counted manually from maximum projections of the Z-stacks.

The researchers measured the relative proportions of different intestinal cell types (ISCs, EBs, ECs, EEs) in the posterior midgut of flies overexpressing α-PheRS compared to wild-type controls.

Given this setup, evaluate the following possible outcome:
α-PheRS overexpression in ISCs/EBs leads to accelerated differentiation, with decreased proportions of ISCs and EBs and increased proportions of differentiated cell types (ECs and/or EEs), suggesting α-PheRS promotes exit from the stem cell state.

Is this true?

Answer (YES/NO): NO